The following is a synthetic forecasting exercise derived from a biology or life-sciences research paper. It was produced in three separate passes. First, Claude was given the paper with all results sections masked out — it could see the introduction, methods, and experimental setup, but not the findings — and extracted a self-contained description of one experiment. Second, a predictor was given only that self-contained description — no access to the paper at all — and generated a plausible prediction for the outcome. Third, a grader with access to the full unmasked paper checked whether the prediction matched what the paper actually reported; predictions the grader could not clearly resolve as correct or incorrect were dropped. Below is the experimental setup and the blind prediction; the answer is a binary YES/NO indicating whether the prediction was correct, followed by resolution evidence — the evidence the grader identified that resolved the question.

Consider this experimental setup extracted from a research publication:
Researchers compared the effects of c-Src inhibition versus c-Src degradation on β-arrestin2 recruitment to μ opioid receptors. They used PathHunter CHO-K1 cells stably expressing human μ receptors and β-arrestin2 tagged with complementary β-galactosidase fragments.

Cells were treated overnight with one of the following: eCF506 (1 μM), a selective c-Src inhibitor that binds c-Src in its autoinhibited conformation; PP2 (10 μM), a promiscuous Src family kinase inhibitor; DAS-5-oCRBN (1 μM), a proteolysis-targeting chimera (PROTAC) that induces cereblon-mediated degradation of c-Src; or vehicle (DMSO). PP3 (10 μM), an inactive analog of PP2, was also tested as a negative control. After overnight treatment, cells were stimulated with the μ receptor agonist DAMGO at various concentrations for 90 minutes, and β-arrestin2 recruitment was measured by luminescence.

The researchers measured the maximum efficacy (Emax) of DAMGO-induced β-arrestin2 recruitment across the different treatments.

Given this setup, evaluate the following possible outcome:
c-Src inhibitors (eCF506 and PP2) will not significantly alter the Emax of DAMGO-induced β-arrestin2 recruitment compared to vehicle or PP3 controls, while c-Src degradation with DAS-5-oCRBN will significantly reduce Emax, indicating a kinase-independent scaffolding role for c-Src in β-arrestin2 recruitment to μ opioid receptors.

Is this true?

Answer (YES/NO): NO